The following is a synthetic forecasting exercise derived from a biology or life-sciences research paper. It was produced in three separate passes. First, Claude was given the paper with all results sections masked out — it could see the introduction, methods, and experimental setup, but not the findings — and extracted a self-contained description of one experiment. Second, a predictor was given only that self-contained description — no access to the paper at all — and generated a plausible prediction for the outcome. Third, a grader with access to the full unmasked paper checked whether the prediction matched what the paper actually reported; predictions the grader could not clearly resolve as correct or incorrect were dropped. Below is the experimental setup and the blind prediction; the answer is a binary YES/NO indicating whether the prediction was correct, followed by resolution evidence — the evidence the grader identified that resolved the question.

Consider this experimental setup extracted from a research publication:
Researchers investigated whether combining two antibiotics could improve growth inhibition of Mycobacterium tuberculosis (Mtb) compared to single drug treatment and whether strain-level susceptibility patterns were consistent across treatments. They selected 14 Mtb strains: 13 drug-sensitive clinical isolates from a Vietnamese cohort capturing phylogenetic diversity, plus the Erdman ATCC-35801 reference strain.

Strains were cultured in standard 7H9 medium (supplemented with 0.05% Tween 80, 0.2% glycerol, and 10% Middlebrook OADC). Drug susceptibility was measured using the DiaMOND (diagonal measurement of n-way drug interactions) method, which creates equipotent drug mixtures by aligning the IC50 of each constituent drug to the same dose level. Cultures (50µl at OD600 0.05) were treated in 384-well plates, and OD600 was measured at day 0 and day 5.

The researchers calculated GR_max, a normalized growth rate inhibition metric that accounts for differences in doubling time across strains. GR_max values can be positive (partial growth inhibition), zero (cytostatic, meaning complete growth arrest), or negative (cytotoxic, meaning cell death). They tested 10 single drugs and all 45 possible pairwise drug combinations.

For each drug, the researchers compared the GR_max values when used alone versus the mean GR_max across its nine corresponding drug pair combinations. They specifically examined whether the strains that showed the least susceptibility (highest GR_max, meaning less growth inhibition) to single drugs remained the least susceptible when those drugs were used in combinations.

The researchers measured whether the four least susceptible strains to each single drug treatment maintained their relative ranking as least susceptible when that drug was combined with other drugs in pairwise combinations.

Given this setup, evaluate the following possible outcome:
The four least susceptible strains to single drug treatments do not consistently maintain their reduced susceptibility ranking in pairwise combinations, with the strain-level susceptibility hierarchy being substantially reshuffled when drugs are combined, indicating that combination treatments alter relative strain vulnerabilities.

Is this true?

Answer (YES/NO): NO